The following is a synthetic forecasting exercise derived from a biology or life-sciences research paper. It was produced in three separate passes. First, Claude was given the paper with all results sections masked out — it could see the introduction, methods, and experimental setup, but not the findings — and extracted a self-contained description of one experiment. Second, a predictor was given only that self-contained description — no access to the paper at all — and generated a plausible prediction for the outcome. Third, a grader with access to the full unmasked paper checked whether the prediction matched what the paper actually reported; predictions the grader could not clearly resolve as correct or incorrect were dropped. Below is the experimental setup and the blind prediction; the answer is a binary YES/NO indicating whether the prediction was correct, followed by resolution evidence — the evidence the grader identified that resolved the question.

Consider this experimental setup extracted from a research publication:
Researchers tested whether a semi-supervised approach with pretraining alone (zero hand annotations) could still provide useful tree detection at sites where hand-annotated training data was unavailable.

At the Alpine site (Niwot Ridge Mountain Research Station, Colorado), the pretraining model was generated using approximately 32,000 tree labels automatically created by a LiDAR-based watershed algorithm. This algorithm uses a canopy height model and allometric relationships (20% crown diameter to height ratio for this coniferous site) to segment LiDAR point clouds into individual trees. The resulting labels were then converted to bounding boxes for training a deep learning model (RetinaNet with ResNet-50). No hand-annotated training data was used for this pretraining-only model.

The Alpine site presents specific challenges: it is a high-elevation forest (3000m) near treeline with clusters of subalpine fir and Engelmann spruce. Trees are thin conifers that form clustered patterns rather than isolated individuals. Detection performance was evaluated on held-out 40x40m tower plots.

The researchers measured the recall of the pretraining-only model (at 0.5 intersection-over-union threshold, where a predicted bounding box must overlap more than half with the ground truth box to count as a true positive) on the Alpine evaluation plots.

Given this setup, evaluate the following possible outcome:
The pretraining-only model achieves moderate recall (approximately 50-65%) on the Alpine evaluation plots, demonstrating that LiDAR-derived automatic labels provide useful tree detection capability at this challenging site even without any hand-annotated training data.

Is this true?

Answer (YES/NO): NO